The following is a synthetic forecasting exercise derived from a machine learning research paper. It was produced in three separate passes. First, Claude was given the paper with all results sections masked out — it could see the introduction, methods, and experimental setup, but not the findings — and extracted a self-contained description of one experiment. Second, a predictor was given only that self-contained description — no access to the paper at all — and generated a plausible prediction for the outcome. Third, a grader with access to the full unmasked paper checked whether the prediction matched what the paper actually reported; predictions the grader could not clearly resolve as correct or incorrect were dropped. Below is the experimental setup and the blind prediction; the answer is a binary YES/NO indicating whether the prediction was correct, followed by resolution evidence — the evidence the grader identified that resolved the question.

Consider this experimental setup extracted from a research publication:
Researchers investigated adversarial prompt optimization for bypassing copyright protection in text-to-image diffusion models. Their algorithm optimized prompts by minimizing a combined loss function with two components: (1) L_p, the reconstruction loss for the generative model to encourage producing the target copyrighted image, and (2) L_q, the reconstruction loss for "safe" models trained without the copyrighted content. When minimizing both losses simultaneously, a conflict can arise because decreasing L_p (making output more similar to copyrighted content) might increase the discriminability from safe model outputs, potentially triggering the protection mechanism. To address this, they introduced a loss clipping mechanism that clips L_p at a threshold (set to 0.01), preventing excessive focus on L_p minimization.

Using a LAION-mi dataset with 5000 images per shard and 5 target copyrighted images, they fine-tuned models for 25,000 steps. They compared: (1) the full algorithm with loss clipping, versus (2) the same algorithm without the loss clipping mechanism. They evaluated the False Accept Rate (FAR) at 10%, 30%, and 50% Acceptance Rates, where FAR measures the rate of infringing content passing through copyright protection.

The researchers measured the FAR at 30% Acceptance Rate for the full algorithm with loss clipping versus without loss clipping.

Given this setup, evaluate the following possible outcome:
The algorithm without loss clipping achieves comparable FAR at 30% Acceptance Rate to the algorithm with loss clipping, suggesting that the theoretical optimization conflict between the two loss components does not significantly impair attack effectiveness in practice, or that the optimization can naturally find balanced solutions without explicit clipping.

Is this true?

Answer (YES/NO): NO